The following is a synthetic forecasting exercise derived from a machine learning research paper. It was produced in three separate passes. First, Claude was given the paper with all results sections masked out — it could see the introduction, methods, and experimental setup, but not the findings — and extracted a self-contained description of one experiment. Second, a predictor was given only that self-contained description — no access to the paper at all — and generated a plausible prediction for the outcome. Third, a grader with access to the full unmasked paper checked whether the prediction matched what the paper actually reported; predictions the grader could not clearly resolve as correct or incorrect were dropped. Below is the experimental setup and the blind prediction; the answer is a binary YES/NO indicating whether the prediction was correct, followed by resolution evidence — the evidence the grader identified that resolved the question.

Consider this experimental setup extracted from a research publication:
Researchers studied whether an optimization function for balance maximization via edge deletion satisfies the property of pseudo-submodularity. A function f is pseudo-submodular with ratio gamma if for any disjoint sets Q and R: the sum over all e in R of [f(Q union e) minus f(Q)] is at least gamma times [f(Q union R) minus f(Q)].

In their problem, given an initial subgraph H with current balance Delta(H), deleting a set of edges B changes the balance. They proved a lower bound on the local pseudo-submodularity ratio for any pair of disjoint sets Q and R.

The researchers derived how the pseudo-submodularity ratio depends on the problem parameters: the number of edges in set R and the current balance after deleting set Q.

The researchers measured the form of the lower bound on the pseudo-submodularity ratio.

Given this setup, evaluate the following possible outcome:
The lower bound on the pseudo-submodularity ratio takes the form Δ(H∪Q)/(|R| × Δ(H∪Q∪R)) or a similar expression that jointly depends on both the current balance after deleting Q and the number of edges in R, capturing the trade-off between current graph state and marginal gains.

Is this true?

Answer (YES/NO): NO